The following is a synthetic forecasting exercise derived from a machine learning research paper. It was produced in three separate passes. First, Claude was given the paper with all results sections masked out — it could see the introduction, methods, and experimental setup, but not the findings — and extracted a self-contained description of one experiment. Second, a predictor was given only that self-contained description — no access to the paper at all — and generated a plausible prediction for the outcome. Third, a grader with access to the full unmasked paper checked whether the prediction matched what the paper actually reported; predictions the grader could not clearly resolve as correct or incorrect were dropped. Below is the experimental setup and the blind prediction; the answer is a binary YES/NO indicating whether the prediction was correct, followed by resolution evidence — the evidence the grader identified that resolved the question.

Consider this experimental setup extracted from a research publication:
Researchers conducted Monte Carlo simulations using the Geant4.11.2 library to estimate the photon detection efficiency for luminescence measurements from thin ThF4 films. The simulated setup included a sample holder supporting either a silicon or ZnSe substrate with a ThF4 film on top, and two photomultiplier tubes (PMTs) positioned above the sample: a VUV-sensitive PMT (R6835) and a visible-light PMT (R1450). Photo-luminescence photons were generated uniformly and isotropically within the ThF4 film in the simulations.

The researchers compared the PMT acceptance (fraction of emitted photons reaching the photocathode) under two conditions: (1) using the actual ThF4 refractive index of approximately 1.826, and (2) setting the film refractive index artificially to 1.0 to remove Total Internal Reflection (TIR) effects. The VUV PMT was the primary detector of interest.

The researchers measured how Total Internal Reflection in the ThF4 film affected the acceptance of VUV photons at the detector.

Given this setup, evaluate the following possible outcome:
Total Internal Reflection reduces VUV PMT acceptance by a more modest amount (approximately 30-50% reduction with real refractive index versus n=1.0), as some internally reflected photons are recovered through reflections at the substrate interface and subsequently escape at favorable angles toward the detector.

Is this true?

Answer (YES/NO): NO